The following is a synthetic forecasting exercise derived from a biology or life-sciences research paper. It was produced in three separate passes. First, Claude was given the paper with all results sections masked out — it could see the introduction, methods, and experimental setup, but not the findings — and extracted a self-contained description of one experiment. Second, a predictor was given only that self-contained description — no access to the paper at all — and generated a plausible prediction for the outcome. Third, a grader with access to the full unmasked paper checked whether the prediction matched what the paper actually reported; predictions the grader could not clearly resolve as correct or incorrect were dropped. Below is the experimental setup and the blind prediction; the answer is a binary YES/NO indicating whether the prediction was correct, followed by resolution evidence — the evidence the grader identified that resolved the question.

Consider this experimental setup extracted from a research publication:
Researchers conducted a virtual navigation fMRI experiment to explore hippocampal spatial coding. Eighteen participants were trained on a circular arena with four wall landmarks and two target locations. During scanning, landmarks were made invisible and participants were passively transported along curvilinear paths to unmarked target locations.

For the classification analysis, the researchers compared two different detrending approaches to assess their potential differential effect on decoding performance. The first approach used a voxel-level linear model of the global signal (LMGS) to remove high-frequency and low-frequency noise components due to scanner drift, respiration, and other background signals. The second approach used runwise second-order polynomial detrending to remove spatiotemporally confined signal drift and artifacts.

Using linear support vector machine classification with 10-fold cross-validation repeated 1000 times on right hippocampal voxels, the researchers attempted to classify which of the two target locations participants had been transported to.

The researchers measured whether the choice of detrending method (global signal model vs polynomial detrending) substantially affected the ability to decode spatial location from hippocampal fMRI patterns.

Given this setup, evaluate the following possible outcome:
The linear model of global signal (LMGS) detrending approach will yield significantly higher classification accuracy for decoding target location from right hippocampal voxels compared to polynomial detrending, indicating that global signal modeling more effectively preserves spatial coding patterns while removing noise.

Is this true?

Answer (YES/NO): NO